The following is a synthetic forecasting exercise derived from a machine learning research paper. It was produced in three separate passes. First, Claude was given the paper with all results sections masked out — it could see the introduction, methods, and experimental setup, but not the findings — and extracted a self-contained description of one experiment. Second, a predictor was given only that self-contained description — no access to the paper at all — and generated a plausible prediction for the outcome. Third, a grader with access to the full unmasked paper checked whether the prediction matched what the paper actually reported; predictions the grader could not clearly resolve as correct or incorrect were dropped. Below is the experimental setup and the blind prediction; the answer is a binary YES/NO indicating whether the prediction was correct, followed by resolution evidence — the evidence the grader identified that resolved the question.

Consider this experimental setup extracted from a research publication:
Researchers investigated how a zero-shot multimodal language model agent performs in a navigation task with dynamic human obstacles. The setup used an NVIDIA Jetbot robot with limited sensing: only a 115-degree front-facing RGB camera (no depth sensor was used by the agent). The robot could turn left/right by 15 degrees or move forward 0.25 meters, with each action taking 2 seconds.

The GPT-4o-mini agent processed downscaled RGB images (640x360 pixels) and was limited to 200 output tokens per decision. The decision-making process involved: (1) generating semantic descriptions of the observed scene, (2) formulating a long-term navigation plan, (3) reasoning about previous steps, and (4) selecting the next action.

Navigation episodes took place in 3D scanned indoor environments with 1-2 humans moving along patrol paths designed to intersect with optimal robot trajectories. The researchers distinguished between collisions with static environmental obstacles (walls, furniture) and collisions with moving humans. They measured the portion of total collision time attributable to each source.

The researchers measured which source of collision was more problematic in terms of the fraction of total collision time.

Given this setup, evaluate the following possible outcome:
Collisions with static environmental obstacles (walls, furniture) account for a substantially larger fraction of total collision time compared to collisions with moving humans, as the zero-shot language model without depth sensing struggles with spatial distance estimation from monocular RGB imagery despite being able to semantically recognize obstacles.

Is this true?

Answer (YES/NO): YES